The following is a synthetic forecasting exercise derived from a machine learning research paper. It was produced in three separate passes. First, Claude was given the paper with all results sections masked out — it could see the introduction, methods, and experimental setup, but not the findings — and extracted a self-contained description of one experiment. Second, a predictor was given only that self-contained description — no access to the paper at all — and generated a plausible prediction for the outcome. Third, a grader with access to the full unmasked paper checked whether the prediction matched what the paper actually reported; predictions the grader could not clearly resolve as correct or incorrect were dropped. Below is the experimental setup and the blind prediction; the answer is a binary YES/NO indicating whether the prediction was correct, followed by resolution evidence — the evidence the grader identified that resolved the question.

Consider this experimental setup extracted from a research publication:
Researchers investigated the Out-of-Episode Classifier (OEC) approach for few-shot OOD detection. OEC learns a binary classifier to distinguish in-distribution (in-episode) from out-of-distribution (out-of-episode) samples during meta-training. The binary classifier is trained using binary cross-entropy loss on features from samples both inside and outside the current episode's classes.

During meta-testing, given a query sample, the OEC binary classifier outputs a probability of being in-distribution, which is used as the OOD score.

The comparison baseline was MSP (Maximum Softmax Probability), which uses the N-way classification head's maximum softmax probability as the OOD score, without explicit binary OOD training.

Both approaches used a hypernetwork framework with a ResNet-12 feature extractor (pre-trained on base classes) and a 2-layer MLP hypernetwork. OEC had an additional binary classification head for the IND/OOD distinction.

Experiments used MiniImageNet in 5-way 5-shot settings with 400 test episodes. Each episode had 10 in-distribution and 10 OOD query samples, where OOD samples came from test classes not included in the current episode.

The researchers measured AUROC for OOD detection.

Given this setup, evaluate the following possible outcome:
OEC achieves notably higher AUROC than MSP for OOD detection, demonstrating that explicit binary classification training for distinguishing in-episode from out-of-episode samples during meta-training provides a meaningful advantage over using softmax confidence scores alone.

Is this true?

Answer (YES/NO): NO